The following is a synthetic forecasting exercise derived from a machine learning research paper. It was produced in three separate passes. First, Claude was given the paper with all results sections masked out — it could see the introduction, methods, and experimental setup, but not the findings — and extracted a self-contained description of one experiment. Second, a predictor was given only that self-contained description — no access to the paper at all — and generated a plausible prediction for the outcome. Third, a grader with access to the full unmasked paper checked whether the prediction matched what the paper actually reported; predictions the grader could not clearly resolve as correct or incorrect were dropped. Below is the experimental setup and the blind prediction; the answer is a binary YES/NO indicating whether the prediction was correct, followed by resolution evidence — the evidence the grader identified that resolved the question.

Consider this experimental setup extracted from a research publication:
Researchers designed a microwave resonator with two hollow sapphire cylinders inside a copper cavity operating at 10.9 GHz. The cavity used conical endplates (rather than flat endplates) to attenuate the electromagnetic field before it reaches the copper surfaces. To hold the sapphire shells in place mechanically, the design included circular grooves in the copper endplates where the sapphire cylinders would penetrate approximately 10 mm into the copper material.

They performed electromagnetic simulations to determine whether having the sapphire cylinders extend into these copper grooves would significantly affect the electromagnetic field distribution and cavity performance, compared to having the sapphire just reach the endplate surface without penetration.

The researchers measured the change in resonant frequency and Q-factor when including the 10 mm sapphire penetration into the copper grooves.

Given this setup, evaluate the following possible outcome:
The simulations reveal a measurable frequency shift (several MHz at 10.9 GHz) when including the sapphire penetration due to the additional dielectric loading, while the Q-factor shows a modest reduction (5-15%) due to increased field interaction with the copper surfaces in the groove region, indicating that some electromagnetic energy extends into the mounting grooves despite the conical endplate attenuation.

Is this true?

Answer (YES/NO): NO